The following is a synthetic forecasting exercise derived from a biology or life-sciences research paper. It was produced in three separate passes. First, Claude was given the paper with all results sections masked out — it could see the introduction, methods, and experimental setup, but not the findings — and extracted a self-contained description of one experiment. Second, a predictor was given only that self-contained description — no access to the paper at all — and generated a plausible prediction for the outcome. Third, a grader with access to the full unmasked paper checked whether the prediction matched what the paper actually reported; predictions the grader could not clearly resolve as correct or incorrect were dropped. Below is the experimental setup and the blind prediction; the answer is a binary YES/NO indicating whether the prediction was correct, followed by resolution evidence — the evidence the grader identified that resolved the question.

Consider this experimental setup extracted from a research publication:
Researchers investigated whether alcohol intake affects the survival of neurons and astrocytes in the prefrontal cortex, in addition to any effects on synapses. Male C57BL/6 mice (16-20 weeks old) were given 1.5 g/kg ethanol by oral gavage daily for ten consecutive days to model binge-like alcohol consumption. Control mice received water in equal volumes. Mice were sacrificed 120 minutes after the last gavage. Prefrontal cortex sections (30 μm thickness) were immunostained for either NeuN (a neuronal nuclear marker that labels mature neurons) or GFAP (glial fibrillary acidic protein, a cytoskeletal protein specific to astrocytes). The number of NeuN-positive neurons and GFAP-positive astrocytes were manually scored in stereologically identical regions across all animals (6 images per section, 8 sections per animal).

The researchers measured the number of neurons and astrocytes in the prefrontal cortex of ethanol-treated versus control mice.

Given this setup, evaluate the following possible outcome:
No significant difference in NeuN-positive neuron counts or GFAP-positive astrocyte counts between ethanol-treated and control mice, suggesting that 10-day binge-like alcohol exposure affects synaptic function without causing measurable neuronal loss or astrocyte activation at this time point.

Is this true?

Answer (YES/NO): YES